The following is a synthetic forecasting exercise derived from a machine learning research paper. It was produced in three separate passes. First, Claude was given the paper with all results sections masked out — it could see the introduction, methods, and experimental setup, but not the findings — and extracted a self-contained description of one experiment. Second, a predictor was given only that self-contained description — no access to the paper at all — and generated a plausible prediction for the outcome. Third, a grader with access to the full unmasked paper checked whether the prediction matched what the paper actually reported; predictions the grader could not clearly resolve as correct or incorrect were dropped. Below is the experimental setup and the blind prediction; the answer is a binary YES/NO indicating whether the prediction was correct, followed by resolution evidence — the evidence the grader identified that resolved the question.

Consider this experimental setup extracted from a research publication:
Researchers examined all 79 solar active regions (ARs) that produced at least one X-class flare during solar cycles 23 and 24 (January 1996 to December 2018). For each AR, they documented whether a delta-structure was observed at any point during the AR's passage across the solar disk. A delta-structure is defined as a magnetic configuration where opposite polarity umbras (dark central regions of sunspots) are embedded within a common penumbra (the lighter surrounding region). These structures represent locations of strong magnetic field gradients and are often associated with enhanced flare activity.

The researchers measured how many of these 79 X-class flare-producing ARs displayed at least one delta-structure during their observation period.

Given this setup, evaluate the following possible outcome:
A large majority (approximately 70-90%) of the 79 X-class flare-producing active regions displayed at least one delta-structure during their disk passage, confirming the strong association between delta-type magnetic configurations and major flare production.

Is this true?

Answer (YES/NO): YES